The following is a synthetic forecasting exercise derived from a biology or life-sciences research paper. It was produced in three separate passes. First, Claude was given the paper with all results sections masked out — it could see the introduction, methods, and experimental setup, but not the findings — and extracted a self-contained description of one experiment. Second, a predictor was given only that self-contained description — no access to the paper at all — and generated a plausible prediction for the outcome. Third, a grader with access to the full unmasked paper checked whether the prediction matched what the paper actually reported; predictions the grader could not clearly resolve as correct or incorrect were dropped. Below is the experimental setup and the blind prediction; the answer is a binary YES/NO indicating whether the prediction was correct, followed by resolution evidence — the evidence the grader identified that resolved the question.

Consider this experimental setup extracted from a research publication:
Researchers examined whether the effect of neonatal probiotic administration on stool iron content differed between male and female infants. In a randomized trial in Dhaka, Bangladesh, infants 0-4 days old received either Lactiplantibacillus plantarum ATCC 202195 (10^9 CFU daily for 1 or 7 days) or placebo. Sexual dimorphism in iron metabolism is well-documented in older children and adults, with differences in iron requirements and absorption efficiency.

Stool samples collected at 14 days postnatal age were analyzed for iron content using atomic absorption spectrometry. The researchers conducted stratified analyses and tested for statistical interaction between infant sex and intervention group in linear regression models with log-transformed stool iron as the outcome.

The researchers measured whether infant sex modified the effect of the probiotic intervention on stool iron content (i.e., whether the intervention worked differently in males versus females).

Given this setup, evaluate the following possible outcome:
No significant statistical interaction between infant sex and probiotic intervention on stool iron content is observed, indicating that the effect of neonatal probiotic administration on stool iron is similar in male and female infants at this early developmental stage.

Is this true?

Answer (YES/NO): YES